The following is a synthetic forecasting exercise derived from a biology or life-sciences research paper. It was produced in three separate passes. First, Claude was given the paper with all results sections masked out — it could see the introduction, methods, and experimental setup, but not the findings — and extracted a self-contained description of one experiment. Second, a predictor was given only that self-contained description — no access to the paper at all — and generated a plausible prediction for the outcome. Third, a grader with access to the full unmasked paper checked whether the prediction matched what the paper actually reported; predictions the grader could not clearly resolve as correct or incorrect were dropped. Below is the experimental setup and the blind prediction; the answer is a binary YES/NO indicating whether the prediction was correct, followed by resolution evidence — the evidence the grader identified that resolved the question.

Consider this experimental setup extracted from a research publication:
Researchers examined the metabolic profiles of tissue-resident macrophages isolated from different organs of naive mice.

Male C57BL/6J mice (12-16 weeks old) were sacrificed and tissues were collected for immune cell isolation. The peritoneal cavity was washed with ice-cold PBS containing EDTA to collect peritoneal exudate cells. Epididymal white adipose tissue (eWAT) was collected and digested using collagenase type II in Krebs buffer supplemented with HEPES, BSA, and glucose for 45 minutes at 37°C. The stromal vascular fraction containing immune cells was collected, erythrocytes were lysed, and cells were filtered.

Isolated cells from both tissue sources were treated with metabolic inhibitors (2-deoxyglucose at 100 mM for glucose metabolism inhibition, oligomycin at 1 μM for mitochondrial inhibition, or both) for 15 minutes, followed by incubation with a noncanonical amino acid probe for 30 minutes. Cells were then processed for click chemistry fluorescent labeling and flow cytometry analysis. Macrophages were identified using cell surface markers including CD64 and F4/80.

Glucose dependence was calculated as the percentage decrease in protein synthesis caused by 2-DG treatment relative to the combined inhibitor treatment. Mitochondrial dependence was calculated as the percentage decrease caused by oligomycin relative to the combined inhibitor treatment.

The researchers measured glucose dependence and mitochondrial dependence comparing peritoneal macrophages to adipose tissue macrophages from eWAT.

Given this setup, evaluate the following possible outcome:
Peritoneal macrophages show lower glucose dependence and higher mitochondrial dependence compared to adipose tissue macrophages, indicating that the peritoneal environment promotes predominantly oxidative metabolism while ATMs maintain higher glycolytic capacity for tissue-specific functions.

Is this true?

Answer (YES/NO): NO